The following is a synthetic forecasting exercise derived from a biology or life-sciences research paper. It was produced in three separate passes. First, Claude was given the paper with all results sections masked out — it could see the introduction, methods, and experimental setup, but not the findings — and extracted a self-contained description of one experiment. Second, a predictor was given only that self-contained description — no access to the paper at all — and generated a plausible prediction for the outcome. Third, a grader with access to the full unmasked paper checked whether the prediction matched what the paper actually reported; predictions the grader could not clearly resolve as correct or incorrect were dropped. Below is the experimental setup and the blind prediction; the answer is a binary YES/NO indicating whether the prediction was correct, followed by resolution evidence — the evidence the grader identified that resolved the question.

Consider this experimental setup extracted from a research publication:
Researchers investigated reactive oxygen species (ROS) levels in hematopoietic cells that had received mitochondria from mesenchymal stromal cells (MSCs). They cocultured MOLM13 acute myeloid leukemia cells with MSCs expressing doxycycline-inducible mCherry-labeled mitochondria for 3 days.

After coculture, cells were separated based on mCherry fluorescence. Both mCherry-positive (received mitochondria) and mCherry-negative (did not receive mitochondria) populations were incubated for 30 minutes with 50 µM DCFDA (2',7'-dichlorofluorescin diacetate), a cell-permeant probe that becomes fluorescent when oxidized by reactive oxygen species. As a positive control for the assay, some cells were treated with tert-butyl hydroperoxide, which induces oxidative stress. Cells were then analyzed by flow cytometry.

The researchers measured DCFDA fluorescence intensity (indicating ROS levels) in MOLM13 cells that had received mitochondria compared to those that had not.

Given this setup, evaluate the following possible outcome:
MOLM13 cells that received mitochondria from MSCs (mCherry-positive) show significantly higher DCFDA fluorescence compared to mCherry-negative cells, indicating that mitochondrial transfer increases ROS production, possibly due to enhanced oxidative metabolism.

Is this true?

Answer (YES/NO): YES